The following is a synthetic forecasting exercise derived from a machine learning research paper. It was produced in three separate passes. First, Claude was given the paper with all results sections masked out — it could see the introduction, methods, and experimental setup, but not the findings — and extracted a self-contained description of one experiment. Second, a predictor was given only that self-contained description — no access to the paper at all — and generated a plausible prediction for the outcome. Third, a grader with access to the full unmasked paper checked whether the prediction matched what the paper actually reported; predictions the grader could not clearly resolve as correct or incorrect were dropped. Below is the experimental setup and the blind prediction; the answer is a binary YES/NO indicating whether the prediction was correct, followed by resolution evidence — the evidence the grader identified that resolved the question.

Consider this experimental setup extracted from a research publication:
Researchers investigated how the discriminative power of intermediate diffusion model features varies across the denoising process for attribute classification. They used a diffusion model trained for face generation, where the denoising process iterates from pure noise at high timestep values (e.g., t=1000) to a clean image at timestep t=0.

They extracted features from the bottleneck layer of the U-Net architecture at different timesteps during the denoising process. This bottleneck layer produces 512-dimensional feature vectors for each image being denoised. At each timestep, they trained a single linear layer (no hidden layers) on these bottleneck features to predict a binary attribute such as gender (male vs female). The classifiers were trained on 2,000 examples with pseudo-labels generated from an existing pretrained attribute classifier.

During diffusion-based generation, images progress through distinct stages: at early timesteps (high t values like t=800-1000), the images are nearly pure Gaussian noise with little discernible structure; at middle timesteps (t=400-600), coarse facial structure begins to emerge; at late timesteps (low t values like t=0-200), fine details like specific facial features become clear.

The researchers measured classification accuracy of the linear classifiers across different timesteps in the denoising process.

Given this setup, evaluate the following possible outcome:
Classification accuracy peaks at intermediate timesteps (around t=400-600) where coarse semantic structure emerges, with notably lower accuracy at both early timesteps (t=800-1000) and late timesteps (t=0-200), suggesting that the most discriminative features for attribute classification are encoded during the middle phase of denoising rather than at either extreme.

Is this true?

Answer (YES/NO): NO